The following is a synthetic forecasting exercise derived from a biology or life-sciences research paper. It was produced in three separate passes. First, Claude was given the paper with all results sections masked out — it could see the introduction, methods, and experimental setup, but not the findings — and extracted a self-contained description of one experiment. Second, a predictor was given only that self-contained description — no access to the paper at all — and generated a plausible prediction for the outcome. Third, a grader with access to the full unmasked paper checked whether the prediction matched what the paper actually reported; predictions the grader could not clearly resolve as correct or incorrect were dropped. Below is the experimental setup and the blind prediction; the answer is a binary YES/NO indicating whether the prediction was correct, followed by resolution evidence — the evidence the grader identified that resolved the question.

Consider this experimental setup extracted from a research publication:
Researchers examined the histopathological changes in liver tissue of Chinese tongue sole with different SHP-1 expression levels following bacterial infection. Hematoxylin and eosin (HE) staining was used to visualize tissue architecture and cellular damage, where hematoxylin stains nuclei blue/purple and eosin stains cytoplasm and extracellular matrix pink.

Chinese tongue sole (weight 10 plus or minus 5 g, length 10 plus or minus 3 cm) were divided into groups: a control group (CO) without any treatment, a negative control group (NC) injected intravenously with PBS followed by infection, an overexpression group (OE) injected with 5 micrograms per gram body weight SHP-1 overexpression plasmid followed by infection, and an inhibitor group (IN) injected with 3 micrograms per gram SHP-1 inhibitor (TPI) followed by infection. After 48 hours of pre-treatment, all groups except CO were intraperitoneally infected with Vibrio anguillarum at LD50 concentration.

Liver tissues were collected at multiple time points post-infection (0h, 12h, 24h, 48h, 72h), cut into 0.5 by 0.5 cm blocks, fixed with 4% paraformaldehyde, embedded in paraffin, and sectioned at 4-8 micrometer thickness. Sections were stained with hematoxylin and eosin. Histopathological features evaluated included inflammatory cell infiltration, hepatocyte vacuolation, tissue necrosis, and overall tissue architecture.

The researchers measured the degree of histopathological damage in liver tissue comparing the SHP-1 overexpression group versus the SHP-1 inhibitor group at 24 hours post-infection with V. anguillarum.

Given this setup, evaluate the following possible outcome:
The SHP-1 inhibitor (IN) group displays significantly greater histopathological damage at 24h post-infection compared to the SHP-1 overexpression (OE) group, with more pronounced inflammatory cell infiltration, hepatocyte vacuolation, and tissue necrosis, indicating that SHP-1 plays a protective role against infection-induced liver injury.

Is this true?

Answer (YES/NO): YES